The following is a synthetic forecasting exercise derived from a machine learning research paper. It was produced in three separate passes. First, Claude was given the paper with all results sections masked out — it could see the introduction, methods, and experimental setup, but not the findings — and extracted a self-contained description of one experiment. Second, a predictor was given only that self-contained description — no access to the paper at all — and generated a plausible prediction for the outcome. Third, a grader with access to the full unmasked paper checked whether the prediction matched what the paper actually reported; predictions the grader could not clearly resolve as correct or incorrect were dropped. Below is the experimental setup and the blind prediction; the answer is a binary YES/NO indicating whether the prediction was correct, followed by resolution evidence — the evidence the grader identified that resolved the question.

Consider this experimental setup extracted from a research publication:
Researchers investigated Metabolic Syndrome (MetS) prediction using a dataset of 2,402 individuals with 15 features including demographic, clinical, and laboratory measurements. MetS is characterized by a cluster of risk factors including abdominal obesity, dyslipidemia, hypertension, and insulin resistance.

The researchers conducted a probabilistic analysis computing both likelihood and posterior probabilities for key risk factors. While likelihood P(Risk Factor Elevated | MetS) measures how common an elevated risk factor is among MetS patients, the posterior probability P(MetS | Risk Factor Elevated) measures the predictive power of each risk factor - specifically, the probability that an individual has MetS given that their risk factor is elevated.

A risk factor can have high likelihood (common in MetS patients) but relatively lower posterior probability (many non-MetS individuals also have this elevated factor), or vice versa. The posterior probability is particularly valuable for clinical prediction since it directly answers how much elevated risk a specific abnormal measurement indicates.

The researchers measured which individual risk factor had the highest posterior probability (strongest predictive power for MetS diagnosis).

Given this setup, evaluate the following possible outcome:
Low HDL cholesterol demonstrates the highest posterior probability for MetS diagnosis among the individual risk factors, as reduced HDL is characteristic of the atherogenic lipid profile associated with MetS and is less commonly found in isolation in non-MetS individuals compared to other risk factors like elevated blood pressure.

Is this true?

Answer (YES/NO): NO